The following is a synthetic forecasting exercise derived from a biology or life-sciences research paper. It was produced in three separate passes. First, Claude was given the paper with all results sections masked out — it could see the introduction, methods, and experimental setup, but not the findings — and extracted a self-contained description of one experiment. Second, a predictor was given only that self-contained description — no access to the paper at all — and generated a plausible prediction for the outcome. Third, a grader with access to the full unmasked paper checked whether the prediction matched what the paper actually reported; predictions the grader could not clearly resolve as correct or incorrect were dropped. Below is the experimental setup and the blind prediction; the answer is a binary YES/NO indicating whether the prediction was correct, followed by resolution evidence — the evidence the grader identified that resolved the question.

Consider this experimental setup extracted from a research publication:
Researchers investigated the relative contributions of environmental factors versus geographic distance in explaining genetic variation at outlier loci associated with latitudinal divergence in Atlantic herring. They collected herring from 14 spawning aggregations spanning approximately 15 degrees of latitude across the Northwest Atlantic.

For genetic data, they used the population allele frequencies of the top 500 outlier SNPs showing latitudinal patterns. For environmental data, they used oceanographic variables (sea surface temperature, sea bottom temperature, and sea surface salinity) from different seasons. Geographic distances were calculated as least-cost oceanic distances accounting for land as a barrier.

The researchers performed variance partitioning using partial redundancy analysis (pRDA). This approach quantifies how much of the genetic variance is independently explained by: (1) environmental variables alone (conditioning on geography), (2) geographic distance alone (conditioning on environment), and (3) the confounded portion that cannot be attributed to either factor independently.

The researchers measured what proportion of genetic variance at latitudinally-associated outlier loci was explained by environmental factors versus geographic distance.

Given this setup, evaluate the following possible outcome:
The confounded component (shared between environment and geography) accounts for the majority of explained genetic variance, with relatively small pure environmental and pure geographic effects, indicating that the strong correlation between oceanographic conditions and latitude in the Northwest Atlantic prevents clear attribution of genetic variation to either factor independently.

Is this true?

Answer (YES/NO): YES